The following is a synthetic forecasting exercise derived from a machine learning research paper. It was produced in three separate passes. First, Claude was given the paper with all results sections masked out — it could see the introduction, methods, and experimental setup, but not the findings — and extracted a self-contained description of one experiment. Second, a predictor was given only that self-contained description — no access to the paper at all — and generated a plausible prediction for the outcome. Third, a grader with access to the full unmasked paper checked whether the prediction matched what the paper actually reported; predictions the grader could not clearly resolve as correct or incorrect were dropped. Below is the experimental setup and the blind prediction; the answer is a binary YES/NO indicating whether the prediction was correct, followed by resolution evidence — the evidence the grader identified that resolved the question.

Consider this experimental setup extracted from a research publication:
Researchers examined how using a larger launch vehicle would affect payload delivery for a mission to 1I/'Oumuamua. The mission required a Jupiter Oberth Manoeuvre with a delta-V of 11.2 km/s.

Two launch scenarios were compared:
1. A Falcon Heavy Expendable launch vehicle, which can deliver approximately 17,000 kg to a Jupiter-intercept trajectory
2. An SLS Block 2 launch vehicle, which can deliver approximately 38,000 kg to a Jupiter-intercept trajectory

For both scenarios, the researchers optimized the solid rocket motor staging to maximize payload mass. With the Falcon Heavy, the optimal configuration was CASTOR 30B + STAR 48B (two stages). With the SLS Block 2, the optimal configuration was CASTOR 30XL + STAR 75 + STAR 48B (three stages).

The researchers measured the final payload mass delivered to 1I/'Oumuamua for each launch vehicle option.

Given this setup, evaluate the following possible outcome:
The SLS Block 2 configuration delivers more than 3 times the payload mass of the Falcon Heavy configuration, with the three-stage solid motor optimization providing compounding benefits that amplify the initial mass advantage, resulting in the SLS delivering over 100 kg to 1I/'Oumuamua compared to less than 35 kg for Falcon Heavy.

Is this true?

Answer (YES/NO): NO